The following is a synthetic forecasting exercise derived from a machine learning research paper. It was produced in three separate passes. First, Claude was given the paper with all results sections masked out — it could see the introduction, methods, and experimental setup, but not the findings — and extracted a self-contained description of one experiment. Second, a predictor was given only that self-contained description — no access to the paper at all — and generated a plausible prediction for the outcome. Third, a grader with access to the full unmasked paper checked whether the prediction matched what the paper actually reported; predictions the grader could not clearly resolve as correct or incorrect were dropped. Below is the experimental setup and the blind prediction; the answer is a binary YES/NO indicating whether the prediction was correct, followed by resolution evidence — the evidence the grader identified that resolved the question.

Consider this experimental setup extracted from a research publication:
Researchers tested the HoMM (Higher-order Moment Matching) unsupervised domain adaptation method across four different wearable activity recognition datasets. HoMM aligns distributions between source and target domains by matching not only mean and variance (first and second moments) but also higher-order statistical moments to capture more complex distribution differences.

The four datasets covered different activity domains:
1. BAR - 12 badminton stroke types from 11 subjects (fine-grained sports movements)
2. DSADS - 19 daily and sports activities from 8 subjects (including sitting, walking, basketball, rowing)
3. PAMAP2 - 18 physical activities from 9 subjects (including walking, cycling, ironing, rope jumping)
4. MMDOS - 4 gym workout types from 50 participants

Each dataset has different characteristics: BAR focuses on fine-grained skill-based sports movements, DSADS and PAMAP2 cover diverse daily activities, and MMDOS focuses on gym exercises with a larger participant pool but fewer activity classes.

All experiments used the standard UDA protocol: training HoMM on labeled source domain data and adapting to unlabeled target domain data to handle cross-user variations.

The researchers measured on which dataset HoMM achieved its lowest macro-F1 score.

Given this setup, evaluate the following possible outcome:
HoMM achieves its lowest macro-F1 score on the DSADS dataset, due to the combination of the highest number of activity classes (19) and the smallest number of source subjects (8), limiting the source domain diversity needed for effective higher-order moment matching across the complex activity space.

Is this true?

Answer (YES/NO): NO